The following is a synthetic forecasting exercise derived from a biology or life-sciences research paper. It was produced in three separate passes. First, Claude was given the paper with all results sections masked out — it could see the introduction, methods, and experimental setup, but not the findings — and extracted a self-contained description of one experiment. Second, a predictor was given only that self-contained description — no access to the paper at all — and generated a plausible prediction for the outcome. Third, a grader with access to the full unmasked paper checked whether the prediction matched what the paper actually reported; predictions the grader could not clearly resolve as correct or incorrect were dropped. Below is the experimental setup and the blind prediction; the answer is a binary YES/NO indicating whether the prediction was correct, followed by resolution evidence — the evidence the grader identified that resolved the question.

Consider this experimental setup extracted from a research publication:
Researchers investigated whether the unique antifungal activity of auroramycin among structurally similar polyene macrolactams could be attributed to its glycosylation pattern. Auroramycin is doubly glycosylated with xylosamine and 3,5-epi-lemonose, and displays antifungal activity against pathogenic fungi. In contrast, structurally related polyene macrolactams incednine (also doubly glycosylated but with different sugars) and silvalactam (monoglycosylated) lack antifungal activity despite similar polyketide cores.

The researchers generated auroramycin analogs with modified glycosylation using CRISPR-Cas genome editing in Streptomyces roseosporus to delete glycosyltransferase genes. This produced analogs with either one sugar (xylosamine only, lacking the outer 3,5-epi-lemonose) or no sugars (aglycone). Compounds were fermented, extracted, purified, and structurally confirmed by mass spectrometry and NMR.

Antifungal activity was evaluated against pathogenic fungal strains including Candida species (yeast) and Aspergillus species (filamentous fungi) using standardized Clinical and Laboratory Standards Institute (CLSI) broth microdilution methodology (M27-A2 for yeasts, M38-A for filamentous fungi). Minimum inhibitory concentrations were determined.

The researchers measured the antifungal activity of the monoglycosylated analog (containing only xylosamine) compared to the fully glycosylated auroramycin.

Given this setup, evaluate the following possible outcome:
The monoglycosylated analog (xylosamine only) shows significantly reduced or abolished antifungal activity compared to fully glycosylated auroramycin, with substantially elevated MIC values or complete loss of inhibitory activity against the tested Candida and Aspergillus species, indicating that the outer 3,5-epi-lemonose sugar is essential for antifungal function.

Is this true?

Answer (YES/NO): YES